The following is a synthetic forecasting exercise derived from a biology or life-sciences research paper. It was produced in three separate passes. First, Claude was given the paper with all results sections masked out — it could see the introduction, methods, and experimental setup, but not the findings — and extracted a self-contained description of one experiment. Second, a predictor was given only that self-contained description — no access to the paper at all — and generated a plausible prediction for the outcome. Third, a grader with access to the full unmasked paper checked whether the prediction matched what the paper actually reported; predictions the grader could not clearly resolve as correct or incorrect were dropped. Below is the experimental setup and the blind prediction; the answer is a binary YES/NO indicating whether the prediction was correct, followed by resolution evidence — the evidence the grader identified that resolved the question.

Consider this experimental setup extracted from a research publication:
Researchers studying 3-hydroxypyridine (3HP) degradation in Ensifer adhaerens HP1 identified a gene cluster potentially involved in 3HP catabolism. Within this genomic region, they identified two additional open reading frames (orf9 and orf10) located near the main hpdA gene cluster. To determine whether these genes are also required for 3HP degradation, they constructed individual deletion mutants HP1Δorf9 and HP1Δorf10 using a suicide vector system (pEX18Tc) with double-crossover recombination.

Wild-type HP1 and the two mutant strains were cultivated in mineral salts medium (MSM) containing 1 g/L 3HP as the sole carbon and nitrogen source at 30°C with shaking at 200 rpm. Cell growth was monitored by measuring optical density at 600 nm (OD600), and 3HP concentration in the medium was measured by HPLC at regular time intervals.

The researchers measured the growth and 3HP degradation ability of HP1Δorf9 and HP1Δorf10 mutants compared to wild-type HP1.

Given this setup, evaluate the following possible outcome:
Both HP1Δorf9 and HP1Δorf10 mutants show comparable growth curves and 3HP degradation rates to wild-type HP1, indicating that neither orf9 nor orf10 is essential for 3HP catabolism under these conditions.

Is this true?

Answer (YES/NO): NO